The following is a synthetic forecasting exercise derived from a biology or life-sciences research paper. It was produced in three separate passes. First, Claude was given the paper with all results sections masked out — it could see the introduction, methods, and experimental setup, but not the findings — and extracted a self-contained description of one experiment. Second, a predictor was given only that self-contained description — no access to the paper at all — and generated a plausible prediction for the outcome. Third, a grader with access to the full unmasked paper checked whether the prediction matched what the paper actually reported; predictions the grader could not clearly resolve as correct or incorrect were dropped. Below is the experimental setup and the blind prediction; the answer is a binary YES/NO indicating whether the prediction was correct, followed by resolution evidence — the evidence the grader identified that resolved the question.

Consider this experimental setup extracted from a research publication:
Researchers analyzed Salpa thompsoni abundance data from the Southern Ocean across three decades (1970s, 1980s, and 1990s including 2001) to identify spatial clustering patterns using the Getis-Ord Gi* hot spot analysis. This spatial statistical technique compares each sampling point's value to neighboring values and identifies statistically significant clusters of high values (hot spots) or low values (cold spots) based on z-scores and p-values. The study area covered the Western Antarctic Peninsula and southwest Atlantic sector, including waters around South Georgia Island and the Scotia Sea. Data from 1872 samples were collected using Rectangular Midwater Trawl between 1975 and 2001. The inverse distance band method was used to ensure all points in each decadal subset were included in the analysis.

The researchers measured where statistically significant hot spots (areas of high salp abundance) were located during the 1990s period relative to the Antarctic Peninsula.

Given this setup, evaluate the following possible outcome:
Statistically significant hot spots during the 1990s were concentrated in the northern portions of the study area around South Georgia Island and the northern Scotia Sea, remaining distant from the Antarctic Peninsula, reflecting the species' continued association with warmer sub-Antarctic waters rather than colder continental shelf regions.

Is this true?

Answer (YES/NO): NO